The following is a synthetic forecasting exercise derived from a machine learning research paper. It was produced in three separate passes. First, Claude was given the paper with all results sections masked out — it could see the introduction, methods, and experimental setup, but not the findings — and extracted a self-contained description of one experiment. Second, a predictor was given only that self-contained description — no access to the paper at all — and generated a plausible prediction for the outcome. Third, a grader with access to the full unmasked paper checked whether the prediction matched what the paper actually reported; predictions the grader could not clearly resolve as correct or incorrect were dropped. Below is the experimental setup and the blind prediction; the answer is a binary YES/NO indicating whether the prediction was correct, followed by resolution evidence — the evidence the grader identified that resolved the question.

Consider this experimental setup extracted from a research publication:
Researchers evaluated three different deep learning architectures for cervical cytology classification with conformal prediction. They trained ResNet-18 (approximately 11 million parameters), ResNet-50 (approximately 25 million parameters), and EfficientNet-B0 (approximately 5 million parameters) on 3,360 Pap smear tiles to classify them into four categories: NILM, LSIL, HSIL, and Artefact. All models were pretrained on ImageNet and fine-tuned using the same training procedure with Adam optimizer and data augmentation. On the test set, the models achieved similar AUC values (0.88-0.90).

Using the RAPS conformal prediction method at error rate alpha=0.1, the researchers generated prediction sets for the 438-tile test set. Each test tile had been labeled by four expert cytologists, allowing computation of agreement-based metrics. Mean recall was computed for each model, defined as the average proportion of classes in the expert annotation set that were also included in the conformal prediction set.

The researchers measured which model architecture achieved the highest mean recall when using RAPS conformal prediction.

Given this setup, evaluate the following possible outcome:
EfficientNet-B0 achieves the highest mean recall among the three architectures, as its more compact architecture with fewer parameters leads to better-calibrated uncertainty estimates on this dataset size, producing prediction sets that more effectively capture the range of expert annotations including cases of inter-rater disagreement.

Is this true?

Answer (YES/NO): YES